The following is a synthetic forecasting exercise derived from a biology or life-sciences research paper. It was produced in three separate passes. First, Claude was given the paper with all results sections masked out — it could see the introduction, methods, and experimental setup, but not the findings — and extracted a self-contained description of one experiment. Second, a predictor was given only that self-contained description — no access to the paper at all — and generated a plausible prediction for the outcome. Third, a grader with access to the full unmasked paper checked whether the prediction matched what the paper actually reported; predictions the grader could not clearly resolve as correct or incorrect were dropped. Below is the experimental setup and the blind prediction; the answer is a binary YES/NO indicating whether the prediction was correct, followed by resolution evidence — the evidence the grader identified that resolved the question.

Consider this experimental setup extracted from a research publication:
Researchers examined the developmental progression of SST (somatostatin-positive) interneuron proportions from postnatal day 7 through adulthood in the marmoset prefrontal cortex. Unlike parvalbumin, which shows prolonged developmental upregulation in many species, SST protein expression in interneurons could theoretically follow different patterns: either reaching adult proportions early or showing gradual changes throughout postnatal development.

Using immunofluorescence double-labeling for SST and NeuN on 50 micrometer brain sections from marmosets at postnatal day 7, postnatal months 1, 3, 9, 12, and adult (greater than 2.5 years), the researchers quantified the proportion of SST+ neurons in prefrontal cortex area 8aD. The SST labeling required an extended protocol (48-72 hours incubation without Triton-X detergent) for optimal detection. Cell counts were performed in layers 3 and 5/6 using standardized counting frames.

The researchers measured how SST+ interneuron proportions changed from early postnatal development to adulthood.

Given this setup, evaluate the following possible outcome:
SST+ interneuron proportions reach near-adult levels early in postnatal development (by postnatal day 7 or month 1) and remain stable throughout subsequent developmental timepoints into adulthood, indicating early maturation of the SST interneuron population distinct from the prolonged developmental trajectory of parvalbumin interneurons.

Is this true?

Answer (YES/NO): NO